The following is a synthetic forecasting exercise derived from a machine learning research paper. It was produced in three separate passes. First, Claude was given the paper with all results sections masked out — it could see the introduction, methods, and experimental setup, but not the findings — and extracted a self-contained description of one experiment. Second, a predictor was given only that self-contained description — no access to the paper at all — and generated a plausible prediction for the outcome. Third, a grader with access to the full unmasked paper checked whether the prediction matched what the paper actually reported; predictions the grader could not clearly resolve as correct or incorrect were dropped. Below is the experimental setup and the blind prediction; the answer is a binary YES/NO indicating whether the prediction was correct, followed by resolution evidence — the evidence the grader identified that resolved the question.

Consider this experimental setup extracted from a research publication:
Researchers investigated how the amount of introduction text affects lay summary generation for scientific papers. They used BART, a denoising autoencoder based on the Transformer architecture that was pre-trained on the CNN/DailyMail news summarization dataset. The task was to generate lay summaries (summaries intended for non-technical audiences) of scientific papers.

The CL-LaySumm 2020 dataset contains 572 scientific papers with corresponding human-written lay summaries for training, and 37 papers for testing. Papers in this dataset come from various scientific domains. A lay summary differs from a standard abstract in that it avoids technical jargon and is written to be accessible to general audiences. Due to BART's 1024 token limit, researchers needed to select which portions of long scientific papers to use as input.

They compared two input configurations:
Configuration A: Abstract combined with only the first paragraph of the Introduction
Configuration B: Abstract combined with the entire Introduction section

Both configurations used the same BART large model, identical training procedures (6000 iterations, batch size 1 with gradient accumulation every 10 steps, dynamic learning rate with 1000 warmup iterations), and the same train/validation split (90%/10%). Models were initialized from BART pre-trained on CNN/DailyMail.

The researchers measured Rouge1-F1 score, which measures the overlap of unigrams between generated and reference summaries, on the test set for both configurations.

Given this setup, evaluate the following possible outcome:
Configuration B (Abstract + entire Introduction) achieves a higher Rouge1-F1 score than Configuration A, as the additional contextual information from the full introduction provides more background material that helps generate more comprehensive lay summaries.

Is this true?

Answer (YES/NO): NO